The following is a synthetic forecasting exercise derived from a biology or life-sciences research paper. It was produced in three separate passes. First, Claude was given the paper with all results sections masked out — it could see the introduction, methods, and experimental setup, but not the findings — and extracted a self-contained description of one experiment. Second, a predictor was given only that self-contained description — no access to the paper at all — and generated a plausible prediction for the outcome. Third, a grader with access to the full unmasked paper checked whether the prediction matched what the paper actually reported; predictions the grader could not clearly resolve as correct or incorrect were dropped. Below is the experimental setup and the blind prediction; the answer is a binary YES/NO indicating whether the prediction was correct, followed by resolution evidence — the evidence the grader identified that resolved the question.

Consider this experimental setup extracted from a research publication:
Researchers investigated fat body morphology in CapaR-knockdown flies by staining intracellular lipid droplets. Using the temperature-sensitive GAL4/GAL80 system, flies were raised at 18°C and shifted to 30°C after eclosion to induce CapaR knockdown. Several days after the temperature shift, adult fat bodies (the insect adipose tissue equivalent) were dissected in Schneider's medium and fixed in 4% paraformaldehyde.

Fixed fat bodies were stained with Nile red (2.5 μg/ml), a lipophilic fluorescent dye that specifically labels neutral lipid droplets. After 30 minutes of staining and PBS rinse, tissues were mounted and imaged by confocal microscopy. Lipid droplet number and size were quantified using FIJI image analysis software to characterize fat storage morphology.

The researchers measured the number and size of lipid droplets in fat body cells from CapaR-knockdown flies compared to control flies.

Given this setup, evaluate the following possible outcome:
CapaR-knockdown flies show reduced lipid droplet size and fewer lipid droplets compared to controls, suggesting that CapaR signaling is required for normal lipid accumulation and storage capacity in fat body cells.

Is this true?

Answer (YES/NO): YES